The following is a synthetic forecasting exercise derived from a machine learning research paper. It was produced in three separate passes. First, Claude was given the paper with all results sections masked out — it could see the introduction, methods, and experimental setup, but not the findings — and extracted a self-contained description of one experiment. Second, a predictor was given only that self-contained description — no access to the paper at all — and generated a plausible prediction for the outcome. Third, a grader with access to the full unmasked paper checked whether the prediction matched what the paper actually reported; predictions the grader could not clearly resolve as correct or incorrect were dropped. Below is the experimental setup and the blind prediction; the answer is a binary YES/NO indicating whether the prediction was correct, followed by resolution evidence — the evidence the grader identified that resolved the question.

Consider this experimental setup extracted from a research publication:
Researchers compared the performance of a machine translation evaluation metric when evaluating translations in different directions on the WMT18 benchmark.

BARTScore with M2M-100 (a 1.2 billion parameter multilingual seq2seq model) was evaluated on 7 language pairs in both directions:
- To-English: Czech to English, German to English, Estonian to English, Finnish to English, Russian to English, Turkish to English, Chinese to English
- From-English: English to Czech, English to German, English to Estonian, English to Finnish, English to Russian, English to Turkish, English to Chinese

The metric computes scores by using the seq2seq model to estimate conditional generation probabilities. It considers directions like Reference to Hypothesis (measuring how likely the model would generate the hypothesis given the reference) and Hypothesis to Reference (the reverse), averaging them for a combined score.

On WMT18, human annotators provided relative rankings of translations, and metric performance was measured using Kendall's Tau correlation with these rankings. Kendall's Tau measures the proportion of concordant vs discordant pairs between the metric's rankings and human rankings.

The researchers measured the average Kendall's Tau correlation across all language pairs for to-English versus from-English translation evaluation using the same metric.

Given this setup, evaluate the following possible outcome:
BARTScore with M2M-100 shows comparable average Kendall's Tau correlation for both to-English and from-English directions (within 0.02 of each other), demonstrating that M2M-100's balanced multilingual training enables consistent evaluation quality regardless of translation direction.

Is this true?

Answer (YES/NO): NO